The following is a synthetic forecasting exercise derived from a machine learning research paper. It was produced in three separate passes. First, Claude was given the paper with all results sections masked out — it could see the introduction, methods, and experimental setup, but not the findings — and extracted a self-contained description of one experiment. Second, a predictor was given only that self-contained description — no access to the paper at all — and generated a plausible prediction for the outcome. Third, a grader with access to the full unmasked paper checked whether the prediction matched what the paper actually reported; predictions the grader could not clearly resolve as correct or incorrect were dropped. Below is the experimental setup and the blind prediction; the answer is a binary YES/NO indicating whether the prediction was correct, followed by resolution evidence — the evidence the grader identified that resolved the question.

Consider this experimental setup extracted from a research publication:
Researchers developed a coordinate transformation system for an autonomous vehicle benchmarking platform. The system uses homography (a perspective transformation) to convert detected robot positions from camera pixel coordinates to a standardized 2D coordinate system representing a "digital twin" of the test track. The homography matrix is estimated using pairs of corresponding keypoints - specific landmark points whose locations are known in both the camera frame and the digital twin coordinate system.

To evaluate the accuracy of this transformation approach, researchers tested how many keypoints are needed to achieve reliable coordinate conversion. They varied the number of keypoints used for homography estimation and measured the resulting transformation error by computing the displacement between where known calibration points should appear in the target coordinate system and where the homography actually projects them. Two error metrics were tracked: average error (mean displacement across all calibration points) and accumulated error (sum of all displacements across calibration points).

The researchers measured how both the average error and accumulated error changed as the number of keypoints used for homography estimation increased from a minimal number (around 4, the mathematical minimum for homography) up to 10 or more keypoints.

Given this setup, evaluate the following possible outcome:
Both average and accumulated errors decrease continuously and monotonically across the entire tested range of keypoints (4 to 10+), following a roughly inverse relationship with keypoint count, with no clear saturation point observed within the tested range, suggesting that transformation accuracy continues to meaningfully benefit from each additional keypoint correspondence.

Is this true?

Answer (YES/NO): NO